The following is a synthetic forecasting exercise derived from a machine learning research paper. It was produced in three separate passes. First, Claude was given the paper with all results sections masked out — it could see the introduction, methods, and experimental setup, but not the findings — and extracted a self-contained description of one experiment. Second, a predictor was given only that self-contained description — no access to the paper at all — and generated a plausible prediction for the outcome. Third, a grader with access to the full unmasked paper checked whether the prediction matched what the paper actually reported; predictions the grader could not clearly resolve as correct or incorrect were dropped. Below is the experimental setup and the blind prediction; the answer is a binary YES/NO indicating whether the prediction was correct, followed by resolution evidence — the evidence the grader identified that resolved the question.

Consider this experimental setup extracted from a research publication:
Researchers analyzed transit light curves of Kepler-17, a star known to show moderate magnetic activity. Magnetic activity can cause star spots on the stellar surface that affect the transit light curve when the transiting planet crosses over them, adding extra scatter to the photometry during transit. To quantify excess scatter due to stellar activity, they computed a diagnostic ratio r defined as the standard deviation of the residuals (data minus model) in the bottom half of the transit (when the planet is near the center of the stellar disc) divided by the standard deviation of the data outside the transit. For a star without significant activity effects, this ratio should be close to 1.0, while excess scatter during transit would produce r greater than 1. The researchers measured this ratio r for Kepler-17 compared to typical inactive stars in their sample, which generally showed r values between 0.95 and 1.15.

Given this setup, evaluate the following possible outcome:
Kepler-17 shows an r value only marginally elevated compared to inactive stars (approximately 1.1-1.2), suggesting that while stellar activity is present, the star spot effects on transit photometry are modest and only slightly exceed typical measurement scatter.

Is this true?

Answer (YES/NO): NO